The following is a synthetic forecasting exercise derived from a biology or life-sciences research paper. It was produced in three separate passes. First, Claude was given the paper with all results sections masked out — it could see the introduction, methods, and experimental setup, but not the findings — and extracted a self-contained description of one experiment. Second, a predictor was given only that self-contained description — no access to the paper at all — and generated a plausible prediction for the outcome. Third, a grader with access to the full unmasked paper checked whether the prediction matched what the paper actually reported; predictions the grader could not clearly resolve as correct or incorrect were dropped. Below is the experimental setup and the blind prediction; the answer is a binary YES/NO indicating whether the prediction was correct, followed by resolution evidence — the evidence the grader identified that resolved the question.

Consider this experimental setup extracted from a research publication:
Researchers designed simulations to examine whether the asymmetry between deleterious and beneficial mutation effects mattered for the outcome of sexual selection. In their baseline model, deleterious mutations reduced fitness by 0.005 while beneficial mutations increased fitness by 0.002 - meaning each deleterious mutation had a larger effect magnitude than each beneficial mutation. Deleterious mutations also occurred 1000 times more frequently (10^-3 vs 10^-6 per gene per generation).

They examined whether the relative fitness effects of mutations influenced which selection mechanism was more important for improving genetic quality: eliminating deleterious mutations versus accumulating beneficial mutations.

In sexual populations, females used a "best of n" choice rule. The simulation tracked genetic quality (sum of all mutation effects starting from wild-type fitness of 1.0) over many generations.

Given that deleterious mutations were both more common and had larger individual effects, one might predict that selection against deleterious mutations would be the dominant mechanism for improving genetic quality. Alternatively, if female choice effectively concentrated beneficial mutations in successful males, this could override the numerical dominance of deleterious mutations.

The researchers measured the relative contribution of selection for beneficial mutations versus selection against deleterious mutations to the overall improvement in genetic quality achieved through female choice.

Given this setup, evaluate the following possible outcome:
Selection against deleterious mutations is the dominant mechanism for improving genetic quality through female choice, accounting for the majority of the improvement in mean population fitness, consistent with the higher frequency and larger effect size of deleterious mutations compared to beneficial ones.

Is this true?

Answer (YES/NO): NO